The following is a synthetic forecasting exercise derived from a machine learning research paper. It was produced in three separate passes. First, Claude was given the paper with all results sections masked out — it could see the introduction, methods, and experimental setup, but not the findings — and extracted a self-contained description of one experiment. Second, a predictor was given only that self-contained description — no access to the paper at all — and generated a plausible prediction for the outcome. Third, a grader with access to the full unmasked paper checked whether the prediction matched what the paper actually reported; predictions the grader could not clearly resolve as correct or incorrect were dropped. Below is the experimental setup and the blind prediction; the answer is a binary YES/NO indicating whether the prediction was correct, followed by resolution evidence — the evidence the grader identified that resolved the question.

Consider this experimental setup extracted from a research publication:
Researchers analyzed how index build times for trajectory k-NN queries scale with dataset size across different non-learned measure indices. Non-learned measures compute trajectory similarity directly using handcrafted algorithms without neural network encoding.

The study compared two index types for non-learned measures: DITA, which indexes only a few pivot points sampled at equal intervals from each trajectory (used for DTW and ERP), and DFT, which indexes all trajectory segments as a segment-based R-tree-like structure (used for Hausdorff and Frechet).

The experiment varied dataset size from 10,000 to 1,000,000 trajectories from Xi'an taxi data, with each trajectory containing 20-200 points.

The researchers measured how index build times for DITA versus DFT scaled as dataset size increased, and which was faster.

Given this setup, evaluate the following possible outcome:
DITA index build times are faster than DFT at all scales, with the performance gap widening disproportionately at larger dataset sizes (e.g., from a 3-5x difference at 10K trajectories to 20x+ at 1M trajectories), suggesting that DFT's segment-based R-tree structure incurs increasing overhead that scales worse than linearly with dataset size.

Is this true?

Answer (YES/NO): NO